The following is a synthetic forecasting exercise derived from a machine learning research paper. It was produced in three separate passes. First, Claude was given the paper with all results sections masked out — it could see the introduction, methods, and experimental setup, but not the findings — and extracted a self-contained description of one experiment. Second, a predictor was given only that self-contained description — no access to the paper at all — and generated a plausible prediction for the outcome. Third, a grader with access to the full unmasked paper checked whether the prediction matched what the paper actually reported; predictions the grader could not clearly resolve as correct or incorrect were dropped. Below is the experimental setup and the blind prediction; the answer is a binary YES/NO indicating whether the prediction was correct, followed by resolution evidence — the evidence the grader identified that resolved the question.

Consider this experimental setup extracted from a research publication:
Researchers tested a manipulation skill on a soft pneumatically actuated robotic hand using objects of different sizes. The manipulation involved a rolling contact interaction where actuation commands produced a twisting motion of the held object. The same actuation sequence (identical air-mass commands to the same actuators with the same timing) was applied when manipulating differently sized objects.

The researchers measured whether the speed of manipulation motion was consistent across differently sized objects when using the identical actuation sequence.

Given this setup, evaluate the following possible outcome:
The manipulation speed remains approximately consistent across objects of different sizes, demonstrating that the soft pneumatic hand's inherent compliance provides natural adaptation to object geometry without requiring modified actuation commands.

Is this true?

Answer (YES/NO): NO